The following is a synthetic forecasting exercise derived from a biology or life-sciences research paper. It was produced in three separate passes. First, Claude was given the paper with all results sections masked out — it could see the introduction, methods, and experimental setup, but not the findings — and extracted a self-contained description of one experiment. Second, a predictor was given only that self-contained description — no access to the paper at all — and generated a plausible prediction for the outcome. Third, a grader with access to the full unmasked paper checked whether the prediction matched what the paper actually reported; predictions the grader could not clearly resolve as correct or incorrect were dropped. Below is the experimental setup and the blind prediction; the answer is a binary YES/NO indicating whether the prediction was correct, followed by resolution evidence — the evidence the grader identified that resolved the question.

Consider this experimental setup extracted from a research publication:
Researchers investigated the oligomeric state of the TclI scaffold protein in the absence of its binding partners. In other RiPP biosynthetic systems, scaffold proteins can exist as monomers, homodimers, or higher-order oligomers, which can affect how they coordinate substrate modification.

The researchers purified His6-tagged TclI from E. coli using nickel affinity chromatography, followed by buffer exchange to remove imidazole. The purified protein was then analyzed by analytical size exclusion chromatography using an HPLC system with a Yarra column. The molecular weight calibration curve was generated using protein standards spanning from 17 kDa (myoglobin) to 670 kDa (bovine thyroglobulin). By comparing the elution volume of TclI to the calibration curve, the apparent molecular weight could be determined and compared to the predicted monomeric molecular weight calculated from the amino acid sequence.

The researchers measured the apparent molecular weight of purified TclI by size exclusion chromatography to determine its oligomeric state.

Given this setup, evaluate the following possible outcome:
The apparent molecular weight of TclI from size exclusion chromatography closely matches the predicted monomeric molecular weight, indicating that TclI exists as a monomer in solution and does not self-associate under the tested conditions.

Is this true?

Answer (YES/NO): YES